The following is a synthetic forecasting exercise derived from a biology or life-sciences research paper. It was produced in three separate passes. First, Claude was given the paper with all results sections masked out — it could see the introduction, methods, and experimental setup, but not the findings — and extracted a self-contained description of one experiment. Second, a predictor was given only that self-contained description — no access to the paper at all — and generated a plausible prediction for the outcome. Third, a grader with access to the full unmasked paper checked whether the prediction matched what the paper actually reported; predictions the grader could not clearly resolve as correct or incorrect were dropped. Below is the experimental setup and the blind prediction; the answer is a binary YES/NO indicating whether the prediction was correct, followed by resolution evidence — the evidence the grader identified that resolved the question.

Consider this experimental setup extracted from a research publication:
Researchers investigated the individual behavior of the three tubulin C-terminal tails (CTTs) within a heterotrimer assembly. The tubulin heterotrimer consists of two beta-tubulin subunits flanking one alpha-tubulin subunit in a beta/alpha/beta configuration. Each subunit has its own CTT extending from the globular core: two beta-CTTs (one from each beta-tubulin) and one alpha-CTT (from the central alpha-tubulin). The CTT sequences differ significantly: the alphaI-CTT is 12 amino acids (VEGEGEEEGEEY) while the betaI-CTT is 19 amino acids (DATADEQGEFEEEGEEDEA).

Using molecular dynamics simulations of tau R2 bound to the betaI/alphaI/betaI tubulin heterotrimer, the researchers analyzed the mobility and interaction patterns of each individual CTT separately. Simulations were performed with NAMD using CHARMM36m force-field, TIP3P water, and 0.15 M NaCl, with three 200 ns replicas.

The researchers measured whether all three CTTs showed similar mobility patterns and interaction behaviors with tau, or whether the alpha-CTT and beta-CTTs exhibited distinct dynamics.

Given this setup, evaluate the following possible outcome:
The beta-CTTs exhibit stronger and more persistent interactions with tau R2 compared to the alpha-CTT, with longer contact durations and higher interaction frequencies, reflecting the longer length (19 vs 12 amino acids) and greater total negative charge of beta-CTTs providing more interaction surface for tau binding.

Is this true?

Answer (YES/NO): NO